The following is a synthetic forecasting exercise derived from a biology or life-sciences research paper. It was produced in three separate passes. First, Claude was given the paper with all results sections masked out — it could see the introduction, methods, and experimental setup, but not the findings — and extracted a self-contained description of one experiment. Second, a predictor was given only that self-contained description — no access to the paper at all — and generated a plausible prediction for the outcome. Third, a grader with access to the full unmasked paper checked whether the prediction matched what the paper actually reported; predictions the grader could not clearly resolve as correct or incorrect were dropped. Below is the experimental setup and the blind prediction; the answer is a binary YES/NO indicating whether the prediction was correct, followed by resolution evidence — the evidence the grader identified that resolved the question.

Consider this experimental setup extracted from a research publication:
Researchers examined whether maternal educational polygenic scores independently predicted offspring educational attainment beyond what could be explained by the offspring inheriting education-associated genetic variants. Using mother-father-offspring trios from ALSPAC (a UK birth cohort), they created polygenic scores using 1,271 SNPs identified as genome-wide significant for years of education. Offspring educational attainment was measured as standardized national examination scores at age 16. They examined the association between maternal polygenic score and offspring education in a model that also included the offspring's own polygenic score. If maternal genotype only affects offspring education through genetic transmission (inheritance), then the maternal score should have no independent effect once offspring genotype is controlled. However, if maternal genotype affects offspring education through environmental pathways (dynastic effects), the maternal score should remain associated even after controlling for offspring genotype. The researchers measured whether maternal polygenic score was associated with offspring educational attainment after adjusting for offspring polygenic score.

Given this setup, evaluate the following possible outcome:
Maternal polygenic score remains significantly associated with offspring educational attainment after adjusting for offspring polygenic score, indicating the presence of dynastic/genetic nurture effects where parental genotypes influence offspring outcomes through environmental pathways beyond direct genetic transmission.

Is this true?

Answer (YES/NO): NO